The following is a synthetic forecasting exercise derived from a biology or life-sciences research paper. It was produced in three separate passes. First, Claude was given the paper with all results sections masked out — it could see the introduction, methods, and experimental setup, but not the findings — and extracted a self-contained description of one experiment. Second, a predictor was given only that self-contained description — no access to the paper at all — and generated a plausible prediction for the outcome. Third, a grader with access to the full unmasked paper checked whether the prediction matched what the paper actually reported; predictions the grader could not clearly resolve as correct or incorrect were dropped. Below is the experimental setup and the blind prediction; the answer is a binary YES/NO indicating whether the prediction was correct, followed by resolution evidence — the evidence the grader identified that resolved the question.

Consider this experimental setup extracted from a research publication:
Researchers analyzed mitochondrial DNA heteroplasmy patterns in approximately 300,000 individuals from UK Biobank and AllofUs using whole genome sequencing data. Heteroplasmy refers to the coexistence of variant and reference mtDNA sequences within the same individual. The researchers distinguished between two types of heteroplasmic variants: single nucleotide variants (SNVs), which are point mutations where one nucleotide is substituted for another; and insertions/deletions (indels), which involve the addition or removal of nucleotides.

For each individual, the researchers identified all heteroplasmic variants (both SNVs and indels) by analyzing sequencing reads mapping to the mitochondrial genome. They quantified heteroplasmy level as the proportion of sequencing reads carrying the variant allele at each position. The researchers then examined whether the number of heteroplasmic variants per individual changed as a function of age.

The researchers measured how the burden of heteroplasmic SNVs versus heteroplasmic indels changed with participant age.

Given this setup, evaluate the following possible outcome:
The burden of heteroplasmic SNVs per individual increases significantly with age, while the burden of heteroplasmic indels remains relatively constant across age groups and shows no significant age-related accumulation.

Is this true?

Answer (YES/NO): YES